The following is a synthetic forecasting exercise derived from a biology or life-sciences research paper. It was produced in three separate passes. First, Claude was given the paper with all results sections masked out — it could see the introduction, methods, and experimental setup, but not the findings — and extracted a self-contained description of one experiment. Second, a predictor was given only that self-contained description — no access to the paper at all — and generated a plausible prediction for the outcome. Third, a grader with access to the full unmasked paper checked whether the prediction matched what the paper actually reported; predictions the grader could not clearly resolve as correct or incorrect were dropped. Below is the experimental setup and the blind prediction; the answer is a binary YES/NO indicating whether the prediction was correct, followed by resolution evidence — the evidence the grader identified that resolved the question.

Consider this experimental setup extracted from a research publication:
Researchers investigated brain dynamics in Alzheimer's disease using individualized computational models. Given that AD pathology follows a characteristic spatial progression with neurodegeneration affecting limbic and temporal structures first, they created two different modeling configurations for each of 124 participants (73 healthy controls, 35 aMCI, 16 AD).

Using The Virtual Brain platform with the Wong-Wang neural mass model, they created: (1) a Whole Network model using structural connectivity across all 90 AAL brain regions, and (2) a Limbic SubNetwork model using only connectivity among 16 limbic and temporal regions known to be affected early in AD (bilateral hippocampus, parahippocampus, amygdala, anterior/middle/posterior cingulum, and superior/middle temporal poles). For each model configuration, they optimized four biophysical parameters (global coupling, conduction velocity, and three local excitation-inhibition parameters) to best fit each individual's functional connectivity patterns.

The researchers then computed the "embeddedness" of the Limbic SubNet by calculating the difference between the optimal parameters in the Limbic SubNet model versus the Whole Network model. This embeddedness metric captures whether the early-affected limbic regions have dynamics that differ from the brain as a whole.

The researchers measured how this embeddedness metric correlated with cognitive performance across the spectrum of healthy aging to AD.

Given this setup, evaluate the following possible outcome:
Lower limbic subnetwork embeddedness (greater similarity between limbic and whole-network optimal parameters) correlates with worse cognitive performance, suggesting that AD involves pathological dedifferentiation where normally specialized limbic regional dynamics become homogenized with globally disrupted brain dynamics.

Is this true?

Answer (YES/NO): NO